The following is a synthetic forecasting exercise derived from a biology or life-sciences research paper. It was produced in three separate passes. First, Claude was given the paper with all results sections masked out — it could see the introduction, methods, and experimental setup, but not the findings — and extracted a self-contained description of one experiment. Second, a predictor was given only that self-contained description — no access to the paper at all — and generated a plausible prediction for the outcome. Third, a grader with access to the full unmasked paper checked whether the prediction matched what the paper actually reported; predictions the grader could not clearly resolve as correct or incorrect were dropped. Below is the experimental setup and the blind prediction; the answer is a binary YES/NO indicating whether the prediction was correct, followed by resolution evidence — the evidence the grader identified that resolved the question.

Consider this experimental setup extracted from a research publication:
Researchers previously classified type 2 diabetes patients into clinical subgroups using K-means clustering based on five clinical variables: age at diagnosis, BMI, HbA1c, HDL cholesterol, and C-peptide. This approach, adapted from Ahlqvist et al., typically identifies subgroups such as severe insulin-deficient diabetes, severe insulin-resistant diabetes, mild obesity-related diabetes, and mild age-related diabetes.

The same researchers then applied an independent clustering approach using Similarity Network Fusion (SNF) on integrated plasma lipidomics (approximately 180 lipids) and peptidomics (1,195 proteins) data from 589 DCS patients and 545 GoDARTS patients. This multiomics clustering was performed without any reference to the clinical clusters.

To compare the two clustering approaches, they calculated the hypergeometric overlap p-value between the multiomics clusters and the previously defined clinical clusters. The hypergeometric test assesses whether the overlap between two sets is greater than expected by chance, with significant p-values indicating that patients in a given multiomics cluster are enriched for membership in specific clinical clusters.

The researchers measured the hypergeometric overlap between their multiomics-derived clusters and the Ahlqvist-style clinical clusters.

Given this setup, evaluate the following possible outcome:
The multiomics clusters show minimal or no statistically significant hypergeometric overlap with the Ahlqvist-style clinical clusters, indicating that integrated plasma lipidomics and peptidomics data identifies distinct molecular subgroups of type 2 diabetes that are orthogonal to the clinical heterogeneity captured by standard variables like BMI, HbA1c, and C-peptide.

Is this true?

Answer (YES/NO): NO